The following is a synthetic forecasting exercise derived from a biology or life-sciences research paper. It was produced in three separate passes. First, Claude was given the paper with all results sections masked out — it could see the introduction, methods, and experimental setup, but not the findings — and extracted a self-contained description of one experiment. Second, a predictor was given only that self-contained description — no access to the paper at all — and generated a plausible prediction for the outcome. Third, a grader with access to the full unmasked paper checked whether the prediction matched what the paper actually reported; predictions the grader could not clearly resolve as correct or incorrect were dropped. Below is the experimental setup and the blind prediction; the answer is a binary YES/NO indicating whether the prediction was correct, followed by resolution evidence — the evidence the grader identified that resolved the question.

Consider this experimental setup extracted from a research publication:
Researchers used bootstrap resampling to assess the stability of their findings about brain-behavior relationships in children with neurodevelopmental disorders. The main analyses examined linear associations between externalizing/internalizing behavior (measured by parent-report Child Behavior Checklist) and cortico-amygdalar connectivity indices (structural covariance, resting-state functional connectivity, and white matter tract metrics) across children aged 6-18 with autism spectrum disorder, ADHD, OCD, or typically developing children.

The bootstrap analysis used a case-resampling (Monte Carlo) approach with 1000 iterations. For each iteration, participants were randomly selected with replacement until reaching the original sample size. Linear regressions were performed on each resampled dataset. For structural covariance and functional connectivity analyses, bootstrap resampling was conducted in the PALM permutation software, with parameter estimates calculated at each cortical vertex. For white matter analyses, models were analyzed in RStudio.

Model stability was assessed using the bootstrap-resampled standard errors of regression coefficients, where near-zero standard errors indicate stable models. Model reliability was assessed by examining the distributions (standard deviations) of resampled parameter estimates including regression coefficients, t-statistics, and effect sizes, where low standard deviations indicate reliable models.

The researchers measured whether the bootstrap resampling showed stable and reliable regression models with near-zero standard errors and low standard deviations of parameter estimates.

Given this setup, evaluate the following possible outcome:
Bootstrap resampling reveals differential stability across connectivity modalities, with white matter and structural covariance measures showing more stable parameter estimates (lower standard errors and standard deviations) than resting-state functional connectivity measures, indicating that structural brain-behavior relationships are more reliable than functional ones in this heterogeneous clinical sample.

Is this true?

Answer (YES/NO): NO